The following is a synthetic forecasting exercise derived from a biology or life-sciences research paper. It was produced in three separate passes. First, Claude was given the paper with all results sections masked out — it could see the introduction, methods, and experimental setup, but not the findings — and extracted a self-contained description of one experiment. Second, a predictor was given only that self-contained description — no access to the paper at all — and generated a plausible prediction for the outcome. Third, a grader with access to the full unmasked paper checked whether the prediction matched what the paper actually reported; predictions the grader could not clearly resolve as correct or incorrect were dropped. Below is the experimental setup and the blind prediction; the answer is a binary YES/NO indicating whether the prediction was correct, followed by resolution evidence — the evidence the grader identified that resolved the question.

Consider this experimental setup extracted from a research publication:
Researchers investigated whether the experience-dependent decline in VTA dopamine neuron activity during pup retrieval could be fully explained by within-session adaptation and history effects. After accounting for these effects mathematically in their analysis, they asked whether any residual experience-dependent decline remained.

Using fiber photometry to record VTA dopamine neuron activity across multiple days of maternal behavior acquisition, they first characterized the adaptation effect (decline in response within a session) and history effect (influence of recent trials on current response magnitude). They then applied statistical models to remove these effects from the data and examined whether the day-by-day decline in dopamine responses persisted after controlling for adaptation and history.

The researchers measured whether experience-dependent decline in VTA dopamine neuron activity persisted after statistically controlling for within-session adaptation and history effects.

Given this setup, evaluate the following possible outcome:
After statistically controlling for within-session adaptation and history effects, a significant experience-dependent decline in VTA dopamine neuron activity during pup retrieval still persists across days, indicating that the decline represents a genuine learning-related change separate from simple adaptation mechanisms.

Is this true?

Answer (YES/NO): YES